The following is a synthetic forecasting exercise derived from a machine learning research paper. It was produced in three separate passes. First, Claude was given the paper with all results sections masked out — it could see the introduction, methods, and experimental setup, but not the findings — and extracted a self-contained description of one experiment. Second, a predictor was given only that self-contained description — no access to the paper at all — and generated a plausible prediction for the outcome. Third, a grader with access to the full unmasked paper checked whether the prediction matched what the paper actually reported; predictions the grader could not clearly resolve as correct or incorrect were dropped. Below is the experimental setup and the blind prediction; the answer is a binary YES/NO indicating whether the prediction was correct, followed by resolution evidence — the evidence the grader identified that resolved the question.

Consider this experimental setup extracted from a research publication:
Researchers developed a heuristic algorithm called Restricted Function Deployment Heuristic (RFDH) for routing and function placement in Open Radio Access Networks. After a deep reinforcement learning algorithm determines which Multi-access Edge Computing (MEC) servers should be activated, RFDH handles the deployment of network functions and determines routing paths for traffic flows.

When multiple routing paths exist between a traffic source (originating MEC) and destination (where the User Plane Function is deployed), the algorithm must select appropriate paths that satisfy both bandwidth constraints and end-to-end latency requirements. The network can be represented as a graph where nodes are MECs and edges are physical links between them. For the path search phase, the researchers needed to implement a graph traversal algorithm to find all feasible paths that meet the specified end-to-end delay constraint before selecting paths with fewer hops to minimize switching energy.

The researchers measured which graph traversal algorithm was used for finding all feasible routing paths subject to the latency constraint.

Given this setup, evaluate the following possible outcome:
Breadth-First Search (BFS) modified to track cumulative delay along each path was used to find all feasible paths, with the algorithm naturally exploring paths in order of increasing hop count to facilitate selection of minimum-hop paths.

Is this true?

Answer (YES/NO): NO